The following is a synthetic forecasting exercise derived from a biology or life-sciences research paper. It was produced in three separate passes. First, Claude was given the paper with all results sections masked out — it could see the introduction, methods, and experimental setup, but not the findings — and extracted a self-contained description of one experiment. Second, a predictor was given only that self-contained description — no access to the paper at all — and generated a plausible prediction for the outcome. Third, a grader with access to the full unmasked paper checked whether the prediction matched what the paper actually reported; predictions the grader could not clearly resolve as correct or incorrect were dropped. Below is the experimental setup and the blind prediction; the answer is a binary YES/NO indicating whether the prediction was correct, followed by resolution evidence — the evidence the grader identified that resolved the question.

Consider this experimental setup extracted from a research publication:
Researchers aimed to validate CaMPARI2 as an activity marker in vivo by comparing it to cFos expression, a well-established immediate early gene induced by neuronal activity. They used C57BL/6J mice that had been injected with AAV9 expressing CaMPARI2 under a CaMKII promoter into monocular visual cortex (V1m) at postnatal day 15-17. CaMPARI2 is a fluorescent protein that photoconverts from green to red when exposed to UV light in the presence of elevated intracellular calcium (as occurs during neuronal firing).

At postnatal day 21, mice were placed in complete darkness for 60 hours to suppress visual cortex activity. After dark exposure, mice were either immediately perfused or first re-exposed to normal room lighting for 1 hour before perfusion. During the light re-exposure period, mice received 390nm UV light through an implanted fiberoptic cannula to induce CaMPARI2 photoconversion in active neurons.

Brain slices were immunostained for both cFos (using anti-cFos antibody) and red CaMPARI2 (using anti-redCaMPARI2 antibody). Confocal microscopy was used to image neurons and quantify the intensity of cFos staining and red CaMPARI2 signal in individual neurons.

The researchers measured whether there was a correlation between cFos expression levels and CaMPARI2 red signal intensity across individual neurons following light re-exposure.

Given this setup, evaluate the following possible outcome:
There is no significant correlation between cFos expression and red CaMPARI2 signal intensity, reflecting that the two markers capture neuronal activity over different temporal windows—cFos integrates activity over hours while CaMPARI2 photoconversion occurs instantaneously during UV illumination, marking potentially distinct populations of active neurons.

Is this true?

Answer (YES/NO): NO